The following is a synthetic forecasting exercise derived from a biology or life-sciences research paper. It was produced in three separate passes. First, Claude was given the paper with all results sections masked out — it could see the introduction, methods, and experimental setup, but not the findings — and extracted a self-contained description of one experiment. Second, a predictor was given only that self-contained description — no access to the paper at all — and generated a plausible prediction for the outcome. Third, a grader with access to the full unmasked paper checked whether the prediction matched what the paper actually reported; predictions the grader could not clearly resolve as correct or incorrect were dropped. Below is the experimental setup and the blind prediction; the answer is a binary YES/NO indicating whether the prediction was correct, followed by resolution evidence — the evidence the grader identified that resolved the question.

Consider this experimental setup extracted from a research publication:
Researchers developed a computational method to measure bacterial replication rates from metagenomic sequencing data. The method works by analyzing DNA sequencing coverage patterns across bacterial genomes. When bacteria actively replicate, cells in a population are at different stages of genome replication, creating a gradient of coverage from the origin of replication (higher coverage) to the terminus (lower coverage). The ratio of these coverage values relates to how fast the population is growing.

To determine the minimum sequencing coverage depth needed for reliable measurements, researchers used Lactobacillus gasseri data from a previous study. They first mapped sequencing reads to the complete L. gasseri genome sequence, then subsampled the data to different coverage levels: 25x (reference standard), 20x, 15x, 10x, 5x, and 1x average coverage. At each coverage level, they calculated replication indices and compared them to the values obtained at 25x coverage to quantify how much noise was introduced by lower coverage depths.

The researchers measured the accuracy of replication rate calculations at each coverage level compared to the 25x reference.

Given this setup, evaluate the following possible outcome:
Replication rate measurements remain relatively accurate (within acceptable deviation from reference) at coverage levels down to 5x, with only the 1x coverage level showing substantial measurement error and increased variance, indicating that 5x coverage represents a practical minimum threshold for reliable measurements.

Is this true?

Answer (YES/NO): YES